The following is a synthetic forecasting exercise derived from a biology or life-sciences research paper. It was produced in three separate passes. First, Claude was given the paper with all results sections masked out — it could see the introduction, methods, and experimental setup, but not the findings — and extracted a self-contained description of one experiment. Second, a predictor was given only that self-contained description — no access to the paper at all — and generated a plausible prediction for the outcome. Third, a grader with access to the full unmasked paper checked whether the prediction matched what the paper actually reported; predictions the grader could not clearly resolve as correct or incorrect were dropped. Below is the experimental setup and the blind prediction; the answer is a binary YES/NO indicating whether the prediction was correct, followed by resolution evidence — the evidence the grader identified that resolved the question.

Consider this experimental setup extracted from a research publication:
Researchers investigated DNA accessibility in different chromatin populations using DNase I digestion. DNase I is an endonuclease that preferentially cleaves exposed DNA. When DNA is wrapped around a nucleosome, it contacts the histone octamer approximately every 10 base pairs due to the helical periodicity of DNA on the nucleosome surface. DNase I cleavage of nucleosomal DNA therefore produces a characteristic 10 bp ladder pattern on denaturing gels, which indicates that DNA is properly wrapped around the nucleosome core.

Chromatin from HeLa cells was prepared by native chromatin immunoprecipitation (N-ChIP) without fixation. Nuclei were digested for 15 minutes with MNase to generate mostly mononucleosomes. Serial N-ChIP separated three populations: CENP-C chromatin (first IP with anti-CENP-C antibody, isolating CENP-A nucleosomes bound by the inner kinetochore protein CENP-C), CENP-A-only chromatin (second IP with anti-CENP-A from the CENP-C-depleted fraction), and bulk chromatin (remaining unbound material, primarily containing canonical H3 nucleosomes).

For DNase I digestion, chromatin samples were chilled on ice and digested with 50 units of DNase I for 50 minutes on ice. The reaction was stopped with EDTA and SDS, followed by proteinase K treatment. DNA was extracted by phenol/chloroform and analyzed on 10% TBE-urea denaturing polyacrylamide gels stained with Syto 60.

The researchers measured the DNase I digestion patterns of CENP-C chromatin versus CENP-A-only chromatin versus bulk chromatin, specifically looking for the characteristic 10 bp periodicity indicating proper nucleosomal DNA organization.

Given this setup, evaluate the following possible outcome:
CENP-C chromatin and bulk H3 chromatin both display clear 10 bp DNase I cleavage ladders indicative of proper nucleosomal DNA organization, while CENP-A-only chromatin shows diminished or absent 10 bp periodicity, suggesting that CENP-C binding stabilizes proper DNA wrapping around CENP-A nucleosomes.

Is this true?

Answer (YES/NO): NO